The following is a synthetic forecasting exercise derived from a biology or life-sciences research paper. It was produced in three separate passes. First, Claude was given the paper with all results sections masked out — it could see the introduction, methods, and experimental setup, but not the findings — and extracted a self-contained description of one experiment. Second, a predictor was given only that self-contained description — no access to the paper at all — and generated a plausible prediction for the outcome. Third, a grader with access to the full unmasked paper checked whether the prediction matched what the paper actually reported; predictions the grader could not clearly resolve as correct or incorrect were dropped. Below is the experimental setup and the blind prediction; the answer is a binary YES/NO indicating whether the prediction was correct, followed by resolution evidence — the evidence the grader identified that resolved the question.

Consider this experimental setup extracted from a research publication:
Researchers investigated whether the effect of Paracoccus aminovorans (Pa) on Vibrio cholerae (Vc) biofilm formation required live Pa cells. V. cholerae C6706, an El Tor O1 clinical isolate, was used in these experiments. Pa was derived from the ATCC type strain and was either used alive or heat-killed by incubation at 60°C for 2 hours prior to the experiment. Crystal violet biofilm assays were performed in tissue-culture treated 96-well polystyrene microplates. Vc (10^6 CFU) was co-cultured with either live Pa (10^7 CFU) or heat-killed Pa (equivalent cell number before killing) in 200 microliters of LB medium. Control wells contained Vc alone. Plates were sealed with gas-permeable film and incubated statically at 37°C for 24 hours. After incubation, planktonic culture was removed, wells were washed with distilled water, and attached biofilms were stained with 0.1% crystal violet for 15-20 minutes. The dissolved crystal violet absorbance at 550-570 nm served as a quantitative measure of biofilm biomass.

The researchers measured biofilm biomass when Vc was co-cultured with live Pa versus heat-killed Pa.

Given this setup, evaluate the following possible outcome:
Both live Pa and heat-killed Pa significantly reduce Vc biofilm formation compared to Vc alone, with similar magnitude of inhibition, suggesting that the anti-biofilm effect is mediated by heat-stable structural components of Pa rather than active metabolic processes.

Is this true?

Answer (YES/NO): NO